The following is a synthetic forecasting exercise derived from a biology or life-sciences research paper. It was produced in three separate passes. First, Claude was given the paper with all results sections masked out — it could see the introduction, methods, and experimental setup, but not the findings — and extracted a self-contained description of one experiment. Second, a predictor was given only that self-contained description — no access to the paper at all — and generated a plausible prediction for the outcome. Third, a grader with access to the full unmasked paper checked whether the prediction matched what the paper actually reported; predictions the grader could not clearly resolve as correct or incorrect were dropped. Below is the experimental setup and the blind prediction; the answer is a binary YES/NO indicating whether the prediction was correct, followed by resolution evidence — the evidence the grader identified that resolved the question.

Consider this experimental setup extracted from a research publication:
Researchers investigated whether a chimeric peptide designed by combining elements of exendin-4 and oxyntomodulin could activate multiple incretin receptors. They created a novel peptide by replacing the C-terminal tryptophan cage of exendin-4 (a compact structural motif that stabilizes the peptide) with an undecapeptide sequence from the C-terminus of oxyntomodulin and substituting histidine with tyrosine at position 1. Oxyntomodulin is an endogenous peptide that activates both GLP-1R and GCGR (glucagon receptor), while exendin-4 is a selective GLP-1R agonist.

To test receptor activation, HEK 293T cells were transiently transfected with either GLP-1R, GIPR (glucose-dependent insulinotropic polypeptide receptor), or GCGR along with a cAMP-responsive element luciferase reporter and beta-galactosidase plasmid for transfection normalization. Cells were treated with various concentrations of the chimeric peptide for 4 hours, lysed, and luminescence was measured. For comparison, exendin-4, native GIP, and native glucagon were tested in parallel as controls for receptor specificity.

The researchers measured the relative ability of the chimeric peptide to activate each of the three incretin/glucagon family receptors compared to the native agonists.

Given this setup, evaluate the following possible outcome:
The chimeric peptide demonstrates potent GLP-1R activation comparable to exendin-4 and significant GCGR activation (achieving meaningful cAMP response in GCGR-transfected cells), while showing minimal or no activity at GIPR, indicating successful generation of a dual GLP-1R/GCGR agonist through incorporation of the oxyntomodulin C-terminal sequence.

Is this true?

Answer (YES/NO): NO